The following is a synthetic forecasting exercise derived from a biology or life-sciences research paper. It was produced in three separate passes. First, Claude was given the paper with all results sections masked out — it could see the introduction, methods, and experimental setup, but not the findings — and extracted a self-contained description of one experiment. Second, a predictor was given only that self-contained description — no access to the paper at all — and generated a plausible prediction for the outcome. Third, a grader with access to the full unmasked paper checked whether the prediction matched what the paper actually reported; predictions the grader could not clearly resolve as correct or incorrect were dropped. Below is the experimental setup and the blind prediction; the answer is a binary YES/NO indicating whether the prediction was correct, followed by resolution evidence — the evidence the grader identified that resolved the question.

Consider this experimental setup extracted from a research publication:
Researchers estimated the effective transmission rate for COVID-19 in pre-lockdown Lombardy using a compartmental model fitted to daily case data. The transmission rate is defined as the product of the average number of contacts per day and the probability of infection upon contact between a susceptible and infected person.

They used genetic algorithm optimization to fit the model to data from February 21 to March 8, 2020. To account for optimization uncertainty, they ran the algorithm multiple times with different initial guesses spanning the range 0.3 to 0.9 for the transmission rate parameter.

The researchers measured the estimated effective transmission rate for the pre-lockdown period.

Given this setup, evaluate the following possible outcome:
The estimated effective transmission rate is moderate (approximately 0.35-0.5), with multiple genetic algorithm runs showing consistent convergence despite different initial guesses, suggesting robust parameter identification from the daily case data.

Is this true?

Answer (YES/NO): NO